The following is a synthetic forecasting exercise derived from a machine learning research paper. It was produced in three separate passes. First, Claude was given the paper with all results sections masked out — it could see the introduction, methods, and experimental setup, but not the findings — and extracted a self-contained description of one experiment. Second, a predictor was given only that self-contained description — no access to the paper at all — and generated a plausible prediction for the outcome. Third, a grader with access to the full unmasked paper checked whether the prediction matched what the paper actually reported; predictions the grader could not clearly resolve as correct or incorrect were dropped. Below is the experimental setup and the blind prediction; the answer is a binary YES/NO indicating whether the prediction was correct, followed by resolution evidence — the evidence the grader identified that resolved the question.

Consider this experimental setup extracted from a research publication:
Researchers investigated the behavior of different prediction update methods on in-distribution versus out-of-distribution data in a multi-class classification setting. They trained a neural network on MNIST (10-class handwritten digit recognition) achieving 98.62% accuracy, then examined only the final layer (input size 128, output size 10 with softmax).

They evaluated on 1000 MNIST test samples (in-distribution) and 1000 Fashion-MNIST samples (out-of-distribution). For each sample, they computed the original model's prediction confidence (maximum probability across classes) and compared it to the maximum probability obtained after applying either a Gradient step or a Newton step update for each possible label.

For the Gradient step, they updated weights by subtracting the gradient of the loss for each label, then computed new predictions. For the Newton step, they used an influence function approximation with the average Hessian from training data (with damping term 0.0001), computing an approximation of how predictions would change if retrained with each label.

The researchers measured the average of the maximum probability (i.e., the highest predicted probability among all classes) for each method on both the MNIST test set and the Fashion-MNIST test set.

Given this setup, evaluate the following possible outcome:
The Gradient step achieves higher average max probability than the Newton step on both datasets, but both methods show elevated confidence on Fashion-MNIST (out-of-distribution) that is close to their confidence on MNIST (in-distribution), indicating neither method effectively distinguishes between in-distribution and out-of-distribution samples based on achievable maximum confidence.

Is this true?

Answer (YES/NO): NO